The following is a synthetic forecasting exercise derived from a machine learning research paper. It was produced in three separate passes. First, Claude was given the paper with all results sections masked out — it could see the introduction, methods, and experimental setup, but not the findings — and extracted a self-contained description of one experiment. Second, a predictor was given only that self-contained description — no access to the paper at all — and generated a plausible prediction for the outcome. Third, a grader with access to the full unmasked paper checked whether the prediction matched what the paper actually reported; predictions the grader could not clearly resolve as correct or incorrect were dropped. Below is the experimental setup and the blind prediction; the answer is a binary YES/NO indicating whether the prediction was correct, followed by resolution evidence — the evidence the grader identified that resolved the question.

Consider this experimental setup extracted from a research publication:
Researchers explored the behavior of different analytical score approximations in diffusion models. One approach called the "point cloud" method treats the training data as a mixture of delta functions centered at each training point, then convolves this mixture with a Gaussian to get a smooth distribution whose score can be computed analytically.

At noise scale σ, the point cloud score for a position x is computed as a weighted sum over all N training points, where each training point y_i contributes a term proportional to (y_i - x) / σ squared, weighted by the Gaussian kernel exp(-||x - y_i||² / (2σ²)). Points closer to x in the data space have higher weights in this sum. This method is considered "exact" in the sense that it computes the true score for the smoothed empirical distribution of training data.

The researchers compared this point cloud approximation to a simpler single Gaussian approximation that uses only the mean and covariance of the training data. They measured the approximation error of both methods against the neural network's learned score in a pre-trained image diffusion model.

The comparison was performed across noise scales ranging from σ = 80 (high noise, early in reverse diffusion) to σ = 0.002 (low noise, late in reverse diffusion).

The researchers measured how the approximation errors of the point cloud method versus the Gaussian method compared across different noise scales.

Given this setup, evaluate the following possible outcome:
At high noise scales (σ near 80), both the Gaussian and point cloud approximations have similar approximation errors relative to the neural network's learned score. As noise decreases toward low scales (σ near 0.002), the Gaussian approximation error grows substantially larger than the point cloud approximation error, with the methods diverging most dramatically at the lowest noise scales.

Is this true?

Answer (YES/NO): NO